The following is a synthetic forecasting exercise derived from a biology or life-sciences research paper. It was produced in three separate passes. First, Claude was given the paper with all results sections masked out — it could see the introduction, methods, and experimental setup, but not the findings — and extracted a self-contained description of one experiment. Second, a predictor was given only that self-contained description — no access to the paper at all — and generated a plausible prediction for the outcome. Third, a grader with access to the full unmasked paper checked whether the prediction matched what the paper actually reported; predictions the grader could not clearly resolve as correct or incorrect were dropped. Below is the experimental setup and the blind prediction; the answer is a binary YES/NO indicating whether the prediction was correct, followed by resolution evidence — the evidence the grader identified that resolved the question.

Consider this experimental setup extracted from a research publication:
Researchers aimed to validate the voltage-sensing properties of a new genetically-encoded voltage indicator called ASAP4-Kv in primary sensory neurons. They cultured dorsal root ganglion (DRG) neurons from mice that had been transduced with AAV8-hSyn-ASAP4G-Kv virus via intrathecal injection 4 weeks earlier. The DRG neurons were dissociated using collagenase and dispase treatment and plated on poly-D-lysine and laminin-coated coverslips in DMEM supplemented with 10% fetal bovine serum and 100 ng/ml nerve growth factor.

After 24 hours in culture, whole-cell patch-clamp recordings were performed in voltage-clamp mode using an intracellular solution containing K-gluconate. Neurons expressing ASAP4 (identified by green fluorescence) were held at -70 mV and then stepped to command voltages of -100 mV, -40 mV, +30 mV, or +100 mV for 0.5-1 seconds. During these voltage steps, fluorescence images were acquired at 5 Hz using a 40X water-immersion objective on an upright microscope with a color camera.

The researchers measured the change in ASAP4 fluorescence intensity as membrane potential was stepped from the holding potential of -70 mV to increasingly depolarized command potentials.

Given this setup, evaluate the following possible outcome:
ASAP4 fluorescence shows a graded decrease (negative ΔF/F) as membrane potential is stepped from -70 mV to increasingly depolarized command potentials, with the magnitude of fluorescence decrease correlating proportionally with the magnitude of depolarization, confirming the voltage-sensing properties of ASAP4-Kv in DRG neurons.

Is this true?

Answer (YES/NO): NO